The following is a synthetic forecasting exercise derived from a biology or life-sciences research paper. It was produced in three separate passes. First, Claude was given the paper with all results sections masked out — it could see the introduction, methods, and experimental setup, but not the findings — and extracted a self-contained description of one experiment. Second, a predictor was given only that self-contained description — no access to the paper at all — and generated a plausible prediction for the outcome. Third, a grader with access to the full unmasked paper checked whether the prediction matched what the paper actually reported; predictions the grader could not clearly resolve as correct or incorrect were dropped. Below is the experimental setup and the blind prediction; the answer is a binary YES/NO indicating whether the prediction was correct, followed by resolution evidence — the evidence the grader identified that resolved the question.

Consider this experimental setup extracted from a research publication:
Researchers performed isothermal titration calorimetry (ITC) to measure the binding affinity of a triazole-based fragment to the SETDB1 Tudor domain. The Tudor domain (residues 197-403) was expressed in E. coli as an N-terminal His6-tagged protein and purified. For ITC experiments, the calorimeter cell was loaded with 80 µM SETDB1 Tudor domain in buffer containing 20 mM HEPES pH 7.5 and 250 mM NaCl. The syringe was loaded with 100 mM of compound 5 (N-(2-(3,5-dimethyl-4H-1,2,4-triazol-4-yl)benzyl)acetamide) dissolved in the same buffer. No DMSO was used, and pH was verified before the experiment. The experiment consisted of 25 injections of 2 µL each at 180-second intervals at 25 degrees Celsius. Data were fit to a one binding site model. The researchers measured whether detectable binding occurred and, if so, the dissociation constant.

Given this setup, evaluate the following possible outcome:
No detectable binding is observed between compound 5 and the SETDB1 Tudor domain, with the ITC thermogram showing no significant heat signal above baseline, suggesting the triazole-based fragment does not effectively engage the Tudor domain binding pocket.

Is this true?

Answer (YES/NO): NO